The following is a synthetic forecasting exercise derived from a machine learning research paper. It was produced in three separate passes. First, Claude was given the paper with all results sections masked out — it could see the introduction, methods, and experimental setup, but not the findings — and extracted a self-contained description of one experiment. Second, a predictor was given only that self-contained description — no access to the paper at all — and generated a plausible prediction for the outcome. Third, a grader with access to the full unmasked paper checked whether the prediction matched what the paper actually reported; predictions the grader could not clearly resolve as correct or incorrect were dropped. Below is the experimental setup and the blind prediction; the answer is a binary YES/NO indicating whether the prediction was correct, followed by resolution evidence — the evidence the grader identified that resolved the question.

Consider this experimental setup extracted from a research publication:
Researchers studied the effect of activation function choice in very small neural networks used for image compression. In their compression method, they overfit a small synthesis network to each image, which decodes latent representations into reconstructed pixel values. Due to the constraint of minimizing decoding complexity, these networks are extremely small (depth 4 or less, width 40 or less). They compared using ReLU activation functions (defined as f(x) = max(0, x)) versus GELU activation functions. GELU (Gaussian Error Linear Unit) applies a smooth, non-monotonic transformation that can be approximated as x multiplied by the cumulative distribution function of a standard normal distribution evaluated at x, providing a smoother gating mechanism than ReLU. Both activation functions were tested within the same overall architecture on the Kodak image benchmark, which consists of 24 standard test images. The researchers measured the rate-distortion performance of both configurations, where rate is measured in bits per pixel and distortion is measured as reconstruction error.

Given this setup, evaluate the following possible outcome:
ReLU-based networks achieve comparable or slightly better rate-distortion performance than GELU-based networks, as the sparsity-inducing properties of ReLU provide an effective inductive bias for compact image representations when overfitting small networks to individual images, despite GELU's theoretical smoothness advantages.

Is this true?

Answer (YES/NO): NO